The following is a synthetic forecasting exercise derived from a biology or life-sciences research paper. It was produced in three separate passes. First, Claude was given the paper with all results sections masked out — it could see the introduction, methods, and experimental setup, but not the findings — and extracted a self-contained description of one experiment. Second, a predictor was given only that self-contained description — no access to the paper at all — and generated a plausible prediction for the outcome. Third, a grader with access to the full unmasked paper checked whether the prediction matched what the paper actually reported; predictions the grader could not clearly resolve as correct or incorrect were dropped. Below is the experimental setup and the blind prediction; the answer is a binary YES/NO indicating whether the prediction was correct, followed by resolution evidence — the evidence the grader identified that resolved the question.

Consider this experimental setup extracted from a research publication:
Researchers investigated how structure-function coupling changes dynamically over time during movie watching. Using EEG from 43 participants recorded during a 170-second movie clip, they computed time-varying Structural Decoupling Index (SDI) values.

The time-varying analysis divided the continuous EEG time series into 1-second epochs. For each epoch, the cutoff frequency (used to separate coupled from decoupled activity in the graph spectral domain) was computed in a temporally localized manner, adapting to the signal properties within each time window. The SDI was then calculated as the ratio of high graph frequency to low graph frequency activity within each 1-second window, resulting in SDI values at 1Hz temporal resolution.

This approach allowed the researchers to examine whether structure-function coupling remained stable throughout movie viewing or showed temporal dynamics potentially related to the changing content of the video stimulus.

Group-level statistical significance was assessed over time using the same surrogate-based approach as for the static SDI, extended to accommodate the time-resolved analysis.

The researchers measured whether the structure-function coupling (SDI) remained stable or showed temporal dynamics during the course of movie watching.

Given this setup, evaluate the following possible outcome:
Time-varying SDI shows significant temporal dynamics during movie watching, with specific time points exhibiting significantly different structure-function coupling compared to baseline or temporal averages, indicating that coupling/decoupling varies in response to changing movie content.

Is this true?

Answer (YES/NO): NO